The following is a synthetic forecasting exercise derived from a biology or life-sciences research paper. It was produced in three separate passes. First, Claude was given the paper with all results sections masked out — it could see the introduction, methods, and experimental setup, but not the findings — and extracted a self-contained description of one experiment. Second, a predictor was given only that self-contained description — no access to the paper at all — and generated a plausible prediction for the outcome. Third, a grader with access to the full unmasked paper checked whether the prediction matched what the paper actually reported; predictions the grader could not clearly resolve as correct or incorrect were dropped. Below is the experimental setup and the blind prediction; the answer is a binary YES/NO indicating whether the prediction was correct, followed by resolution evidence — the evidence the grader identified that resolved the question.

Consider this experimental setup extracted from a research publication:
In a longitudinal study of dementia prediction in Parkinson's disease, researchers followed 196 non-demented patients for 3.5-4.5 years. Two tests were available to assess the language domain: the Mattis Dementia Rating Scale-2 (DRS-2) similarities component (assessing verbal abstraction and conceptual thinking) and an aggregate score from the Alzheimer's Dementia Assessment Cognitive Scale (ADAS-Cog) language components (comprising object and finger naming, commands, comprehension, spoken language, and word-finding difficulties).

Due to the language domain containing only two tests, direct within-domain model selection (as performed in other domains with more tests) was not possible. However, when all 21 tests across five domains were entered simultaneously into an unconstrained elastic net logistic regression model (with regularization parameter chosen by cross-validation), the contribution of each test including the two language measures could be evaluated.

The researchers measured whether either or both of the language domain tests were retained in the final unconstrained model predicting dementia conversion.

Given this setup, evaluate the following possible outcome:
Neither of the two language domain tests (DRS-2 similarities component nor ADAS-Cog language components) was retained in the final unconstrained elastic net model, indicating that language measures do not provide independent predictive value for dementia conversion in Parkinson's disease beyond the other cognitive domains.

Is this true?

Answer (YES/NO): NO